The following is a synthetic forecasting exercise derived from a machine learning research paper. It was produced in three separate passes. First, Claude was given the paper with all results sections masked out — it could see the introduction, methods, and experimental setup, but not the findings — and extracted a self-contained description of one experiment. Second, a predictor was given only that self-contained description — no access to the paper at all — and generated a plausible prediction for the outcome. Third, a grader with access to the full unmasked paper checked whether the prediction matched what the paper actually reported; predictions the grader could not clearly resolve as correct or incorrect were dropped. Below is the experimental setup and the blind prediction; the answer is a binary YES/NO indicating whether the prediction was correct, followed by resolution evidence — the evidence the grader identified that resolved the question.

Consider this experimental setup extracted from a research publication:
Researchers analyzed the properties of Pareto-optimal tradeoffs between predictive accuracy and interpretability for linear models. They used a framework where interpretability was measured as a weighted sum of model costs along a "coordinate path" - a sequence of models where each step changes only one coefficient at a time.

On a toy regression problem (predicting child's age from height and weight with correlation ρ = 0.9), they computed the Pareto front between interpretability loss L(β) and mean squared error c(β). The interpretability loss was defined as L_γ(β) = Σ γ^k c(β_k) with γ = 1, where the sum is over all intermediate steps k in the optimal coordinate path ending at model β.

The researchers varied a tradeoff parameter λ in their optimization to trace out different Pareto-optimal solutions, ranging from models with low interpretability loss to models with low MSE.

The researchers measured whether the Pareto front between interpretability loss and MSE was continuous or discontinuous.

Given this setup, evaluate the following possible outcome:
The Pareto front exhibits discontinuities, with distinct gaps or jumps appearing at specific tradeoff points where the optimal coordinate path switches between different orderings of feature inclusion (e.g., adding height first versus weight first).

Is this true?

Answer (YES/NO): YES